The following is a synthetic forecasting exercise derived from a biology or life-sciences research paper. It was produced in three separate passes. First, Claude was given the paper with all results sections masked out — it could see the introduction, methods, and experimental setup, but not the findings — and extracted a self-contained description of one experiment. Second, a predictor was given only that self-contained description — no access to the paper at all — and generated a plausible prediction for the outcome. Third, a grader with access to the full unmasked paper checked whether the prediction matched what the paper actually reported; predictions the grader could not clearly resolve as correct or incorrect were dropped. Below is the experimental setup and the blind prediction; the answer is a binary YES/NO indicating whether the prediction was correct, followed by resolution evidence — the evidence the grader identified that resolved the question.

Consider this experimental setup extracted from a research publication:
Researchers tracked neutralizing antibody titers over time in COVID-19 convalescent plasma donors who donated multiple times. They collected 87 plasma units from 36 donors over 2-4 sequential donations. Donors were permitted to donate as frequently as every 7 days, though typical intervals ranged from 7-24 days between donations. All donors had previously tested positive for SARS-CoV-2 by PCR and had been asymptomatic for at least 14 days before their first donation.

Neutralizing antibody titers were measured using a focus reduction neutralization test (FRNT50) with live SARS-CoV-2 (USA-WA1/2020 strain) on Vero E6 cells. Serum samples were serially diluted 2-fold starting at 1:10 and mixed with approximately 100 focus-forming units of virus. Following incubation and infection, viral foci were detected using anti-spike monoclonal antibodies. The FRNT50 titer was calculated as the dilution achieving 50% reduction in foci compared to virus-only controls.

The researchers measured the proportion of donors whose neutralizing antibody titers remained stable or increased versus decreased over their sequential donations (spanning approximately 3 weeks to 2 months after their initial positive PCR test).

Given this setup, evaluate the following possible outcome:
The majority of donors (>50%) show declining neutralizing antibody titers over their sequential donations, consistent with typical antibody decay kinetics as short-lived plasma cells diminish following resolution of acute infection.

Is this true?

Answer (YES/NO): NO